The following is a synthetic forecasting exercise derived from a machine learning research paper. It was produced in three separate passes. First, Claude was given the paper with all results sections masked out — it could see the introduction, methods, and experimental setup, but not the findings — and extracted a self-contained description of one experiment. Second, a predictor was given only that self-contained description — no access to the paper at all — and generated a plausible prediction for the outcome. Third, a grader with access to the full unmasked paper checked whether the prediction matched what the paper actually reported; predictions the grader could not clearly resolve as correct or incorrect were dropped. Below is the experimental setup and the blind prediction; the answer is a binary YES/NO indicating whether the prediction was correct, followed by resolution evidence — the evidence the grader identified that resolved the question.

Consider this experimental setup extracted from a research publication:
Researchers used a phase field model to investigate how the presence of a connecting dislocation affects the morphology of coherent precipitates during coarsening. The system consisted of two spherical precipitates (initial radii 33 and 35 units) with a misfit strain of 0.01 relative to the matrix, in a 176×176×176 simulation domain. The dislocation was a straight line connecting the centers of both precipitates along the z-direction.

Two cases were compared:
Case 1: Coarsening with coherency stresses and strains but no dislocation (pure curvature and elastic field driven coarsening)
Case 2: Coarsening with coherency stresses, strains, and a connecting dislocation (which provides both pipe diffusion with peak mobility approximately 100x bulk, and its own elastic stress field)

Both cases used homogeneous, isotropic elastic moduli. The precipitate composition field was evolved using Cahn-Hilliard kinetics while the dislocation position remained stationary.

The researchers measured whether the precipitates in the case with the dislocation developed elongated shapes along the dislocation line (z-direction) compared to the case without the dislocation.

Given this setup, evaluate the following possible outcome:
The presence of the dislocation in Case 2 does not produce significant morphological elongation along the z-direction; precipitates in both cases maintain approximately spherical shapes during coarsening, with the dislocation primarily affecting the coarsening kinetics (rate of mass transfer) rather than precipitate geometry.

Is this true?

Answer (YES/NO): NO